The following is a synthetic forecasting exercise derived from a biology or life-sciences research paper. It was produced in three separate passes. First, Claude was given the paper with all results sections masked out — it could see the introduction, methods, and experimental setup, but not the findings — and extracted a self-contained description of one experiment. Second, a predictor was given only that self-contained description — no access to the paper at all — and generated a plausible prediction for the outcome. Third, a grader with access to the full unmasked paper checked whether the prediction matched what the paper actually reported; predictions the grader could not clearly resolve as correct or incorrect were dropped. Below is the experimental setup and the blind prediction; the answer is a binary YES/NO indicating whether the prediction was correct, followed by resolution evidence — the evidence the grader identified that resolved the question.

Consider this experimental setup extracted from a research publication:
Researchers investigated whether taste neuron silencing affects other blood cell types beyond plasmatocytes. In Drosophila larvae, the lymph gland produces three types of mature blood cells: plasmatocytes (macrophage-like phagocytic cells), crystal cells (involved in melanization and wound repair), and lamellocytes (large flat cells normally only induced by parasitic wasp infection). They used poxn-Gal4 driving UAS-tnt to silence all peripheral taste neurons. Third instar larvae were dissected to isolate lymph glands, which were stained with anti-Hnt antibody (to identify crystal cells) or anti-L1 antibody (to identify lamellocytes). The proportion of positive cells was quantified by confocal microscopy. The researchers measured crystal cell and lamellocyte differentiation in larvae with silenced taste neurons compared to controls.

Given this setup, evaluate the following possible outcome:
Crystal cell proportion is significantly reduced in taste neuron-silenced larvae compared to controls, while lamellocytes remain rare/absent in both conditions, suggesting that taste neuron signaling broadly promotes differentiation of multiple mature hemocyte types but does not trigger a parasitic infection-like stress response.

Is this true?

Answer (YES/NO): NO